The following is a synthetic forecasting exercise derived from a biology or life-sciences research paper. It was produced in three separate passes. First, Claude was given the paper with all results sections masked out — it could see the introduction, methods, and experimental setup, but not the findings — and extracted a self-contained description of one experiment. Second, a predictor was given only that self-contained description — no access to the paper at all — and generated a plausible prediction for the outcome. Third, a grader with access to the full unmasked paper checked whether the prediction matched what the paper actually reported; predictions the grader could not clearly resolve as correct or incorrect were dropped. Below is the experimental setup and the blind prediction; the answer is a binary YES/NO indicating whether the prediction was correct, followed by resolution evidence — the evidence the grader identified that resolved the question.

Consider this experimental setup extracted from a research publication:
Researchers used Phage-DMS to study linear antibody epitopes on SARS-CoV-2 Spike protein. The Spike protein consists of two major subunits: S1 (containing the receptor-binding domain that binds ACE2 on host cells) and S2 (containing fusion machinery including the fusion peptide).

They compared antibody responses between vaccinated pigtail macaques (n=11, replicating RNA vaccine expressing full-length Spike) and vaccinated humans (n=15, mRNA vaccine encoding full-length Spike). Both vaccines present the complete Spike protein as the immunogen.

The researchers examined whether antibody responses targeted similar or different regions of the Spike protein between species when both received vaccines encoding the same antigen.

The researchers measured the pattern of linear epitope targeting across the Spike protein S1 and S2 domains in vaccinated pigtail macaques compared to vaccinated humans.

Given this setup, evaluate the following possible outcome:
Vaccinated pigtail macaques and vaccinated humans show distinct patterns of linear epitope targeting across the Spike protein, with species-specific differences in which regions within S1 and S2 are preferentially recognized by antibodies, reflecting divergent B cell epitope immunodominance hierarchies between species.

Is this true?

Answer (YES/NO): YES